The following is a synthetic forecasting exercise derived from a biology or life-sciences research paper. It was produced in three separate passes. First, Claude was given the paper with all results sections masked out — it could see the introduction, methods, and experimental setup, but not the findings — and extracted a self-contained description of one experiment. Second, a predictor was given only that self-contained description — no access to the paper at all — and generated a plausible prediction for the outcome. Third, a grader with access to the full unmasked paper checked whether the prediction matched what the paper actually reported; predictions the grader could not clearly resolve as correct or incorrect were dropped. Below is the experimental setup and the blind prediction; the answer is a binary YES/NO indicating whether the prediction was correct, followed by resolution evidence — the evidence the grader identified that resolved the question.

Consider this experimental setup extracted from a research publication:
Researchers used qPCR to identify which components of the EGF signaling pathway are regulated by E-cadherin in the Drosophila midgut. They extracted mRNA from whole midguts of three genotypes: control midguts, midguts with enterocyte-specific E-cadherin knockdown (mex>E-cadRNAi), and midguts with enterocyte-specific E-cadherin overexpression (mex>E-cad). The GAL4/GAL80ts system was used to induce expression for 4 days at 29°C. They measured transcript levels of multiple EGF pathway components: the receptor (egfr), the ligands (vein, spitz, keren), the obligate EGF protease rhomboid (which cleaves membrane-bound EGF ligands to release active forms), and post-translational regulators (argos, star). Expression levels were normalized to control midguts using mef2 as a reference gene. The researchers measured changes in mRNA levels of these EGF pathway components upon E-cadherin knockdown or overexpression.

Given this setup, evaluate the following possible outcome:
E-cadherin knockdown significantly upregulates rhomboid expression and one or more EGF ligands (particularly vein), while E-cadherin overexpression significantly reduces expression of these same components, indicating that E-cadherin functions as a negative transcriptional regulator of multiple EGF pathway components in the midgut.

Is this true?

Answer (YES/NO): NO